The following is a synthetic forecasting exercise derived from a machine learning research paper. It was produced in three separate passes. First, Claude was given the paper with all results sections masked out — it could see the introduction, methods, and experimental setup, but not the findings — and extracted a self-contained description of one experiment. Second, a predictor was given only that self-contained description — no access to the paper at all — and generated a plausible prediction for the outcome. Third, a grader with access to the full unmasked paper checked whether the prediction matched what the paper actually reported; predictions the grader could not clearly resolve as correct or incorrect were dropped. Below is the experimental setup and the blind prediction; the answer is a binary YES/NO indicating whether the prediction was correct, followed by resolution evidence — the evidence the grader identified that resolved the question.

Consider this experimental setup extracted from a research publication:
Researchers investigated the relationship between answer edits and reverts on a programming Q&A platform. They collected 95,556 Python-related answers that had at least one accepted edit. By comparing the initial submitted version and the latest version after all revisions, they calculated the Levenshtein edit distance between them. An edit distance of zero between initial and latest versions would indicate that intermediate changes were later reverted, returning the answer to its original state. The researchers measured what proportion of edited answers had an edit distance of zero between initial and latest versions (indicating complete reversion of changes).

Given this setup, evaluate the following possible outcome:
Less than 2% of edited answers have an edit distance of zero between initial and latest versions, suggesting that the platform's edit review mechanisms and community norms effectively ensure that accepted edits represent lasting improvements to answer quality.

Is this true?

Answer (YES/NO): YES